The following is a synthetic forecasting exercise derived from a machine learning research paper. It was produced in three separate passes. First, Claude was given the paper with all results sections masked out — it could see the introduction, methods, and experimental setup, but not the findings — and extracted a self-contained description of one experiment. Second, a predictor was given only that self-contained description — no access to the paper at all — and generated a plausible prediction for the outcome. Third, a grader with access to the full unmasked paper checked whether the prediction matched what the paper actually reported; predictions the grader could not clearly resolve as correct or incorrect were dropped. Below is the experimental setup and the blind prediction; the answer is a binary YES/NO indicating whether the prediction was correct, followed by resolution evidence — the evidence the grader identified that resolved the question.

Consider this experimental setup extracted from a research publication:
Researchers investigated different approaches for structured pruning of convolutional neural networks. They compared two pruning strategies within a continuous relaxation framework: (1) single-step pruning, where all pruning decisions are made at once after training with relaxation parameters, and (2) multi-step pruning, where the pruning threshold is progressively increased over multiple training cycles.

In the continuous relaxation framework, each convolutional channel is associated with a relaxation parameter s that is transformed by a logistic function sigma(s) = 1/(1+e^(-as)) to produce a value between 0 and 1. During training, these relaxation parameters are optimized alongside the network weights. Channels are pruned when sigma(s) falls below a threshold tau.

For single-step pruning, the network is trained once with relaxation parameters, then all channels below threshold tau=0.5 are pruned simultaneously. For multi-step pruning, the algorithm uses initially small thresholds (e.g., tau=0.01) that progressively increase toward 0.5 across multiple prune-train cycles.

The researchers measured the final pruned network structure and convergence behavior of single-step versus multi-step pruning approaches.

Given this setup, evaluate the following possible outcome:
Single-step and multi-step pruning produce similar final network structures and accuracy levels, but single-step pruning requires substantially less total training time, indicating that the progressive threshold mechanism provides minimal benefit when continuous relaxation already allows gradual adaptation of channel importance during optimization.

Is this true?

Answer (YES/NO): NO